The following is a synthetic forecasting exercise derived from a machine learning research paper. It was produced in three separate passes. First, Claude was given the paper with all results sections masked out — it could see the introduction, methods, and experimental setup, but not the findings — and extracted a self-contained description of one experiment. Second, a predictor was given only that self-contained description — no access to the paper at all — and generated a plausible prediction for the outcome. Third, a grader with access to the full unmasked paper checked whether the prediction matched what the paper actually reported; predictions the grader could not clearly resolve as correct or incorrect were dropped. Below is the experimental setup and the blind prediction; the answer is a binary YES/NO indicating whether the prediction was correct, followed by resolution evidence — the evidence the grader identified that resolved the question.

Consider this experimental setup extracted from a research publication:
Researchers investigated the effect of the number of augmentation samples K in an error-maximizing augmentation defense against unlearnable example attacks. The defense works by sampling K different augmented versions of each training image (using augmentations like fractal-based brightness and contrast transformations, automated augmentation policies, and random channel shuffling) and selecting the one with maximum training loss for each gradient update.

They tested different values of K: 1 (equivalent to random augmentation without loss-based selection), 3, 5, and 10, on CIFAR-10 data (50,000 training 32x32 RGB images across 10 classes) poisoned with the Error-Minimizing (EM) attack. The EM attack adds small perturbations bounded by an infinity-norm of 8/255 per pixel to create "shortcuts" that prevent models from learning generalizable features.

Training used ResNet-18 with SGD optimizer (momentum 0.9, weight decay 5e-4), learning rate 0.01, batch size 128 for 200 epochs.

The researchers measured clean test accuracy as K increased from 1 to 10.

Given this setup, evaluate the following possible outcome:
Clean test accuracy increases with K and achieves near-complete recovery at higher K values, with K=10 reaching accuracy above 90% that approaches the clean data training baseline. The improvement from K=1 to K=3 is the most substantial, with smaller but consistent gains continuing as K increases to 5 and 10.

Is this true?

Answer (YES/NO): NO